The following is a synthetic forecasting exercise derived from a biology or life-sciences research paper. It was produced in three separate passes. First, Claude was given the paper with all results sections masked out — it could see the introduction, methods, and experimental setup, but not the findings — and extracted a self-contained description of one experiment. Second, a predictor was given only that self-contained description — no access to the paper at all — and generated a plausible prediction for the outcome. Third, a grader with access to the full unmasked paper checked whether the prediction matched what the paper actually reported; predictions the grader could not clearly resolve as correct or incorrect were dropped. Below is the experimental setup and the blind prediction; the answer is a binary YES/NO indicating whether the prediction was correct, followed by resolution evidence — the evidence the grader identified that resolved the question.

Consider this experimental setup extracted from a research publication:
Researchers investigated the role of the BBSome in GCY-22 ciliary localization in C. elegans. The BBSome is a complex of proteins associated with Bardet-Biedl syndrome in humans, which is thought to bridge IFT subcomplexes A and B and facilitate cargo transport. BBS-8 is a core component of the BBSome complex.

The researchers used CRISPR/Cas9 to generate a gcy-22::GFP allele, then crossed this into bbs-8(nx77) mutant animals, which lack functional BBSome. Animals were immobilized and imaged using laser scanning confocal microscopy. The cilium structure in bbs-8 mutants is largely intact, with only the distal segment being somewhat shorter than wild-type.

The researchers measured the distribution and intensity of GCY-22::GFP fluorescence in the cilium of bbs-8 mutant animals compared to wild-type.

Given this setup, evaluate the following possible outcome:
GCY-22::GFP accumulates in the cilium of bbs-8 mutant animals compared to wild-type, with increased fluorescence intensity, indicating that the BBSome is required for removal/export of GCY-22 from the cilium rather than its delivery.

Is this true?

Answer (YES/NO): NO